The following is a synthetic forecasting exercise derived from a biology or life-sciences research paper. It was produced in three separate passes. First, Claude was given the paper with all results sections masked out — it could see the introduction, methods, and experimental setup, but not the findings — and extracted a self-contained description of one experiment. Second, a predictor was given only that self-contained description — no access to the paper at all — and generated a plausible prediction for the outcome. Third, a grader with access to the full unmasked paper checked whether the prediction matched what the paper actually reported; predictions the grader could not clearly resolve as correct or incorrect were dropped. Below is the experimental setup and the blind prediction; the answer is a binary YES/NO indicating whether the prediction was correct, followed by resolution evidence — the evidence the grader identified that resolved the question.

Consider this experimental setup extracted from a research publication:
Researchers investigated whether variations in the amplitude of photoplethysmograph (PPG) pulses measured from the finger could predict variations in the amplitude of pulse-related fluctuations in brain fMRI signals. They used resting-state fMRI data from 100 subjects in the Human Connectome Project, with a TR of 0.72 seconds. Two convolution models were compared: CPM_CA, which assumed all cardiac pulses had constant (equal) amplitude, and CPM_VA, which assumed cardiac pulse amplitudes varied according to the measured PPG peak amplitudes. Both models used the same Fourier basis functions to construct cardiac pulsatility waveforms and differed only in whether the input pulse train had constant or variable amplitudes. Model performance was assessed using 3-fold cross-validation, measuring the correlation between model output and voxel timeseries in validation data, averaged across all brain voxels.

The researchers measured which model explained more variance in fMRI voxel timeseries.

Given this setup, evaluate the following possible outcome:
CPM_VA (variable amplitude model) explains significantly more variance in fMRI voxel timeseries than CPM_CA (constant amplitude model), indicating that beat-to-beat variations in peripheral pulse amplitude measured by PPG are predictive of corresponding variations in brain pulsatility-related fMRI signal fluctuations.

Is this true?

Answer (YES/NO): NO